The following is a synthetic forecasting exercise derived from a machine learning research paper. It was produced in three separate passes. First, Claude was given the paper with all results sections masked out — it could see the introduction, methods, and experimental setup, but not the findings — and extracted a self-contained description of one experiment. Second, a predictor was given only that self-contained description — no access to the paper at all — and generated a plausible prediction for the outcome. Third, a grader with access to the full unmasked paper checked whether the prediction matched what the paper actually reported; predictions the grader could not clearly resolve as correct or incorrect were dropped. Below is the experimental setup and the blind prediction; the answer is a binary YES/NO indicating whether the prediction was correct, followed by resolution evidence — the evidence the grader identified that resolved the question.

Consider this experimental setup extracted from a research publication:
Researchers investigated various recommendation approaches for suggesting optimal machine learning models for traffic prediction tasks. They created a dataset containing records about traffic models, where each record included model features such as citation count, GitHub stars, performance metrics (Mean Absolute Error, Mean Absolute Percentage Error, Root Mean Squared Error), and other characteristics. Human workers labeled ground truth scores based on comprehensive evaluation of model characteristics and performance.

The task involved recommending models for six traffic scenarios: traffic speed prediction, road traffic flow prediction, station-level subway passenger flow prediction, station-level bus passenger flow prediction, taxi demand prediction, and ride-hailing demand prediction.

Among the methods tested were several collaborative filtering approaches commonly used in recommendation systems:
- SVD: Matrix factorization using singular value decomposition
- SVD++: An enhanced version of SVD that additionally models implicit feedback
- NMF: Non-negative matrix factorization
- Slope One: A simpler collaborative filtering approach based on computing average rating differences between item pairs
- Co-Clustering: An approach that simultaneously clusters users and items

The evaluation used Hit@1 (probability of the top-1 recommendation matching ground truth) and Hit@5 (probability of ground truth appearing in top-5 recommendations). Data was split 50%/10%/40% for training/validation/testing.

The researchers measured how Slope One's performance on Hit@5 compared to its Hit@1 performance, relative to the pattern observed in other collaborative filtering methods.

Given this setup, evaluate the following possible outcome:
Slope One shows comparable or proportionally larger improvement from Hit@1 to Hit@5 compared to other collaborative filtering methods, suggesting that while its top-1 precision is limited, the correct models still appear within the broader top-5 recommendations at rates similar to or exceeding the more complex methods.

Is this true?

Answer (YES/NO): NO